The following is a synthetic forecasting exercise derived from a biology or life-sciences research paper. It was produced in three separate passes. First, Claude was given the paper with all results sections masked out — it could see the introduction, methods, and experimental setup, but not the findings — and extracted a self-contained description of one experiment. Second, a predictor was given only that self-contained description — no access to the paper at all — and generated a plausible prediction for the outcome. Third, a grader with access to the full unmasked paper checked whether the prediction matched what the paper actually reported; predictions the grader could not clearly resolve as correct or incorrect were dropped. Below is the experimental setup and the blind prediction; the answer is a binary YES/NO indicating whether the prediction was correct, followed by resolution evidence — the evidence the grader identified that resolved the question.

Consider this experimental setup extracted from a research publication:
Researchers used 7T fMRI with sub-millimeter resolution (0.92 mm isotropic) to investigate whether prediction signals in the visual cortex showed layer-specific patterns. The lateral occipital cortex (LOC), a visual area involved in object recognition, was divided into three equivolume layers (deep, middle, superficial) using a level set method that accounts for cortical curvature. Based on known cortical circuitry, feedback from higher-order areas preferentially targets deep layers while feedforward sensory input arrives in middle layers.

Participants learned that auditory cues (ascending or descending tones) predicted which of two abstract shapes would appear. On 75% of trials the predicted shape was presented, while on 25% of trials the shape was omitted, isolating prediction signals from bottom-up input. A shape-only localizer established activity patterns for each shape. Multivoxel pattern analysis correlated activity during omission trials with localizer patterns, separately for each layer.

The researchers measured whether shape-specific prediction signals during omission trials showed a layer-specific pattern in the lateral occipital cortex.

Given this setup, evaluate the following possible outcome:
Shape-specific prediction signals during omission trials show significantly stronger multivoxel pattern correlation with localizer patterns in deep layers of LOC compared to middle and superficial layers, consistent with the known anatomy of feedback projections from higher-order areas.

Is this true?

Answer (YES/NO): NO